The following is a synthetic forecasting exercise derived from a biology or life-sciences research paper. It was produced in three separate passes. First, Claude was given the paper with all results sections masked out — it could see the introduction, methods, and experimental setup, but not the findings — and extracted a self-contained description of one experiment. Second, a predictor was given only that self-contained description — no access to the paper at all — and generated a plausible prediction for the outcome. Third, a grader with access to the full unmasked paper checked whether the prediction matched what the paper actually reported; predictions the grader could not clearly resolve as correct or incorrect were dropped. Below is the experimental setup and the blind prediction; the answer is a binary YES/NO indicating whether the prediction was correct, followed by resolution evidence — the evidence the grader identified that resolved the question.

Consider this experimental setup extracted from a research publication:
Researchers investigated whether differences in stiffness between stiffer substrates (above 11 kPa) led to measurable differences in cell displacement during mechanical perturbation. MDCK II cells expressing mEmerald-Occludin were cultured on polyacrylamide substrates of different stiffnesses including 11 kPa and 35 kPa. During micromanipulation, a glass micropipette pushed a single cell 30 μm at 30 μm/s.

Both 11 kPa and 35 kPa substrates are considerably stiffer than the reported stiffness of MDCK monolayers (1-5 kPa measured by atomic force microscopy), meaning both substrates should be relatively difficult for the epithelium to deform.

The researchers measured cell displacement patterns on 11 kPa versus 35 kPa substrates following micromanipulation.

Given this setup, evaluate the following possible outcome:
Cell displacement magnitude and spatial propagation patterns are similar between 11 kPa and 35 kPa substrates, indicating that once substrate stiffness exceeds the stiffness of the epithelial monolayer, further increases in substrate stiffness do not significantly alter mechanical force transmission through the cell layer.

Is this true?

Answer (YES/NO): YES